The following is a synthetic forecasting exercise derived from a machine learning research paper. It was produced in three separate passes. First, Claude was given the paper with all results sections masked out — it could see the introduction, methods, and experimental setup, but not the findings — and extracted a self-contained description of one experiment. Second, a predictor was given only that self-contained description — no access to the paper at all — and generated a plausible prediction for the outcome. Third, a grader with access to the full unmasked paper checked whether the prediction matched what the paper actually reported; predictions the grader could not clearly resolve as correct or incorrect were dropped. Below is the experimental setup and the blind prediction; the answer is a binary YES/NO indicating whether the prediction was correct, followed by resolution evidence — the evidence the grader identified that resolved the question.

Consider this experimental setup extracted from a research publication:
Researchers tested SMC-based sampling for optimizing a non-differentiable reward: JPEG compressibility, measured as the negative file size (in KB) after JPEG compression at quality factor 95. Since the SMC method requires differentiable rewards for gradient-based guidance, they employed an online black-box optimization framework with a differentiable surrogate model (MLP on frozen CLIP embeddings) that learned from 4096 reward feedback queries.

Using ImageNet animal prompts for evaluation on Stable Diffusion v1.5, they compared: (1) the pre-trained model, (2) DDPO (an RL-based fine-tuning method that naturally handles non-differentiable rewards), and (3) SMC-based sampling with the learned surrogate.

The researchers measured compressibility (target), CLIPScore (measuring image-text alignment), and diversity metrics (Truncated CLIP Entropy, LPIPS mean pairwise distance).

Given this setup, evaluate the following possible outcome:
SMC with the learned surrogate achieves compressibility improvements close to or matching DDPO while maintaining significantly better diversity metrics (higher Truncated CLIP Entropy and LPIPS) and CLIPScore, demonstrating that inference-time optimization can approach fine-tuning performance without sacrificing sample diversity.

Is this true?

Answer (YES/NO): NO